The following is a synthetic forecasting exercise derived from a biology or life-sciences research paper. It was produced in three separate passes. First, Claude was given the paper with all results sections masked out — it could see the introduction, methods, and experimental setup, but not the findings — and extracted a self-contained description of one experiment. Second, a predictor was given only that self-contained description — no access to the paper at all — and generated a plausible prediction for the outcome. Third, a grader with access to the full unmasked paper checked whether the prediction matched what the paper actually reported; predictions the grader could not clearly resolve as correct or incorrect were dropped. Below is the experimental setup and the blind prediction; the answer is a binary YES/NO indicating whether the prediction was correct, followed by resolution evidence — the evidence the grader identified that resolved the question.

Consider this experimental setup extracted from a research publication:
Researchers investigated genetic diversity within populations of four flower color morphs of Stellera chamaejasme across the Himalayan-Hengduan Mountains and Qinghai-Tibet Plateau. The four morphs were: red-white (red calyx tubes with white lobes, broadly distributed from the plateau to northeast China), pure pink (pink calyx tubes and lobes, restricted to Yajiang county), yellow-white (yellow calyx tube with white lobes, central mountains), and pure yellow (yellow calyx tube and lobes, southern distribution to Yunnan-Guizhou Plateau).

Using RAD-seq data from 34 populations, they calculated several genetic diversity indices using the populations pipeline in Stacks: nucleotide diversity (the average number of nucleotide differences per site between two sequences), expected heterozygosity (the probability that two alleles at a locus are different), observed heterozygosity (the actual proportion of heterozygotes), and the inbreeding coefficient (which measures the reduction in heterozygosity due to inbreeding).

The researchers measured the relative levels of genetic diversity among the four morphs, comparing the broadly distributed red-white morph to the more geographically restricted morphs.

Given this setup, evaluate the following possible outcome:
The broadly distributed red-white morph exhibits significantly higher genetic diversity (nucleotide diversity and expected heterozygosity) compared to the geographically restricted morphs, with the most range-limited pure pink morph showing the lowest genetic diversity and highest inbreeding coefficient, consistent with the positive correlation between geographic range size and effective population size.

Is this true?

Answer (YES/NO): NO